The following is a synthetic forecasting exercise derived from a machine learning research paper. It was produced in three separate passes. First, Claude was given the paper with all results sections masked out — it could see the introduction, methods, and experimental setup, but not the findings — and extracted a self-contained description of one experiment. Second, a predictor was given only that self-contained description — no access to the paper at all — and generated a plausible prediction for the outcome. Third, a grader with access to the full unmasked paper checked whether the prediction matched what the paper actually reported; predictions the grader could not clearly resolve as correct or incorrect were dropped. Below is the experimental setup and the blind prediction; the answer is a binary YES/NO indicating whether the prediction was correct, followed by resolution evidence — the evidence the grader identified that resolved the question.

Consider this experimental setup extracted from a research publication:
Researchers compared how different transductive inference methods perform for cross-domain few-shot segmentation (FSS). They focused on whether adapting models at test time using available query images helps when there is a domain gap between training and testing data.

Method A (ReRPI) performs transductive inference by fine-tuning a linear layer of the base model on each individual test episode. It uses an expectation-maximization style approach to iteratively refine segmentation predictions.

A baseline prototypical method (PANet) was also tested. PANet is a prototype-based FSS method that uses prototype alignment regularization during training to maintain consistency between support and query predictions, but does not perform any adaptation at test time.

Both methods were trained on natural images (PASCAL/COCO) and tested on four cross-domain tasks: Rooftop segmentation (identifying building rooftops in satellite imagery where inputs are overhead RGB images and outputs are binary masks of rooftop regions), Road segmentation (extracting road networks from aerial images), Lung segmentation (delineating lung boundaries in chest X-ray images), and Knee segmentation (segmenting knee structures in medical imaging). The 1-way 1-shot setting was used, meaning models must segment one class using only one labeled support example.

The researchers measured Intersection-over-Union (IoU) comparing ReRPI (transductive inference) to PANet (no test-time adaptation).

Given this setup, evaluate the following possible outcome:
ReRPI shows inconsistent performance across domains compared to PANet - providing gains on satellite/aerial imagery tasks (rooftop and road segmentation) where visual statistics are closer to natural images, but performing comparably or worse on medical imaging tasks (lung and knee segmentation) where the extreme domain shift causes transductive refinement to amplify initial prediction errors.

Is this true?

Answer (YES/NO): NO